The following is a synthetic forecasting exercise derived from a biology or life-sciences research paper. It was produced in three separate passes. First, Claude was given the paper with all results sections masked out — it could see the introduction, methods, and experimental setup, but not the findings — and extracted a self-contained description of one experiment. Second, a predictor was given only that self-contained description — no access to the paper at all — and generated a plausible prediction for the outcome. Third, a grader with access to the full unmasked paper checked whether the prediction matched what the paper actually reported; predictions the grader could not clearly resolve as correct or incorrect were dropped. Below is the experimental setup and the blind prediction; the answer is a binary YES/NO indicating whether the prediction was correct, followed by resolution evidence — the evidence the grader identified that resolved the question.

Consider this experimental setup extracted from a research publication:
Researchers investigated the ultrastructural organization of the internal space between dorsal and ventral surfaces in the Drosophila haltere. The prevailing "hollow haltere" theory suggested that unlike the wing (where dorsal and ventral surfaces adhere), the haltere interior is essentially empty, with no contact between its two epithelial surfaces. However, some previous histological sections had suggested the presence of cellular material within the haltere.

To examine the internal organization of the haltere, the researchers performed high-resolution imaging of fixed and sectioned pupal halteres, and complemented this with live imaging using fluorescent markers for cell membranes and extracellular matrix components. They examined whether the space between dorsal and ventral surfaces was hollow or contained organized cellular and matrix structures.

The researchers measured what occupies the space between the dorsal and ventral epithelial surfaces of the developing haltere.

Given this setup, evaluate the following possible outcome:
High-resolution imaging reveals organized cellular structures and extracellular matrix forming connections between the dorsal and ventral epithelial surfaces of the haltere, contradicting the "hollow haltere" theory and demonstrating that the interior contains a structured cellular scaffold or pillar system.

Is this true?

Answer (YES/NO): YES